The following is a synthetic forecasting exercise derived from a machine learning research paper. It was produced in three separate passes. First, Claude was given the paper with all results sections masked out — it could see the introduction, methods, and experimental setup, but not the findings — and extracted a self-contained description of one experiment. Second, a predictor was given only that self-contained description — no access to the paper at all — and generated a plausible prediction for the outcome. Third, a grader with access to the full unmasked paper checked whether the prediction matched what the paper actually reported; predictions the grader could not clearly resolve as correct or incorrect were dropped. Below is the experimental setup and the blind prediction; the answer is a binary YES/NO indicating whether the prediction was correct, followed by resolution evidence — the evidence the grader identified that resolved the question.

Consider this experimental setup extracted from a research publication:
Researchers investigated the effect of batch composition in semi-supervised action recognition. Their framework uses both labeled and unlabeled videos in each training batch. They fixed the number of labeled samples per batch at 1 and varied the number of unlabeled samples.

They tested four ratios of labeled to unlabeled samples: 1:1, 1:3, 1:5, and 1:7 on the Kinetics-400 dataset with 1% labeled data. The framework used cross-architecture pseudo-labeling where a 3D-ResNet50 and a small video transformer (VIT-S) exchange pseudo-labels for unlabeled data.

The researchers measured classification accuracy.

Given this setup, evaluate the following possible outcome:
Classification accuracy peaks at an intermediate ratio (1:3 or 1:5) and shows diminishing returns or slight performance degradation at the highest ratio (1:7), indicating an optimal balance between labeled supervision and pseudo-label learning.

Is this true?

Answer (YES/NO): YES